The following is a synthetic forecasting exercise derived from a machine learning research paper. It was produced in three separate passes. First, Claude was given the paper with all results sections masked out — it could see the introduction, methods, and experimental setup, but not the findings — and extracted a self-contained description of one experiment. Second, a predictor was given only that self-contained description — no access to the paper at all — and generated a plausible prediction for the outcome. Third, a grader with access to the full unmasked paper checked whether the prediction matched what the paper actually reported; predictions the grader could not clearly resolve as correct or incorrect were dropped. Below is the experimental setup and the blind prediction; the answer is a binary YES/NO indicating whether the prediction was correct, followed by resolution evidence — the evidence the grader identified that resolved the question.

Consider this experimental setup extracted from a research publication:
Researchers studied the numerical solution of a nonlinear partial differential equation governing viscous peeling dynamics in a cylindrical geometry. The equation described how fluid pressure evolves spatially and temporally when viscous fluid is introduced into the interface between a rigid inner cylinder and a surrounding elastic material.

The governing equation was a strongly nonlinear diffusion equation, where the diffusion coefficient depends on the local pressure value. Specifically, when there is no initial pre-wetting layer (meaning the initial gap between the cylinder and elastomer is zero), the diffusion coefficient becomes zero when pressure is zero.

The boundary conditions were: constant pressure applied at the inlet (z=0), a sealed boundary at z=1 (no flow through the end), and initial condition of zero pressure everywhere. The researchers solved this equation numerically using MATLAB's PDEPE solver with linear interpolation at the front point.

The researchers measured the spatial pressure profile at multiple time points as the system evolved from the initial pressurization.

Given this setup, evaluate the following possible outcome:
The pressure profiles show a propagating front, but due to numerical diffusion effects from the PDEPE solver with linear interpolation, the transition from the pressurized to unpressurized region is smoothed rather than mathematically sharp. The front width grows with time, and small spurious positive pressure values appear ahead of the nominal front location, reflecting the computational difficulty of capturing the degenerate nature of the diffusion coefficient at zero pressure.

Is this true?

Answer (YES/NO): NO